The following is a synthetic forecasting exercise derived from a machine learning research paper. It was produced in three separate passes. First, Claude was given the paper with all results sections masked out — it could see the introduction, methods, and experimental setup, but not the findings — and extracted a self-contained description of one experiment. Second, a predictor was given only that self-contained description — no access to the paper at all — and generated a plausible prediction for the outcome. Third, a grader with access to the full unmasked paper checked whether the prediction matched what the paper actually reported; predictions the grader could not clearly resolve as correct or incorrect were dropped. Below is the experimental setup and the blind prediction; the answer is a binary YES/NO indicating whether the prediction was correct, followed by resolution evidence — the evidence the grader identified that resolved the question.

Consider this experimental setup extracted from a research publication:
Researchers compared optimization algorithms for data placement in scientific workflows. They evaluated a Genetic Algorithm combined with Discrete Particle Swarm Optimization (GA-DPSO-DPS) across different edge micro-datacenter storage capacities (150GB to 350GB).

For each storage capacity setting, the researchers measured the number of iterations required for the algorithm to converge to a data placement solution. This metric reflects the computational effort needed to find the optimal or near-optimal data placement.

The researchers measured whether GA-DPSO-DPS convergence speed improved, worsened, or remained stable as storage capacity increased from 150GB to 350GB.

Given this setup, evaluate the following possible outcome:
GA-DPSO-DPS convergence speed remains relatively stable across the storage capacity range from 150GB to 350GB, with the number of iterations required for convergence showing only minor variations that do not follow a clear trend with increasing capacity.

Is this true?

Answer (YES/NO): NO